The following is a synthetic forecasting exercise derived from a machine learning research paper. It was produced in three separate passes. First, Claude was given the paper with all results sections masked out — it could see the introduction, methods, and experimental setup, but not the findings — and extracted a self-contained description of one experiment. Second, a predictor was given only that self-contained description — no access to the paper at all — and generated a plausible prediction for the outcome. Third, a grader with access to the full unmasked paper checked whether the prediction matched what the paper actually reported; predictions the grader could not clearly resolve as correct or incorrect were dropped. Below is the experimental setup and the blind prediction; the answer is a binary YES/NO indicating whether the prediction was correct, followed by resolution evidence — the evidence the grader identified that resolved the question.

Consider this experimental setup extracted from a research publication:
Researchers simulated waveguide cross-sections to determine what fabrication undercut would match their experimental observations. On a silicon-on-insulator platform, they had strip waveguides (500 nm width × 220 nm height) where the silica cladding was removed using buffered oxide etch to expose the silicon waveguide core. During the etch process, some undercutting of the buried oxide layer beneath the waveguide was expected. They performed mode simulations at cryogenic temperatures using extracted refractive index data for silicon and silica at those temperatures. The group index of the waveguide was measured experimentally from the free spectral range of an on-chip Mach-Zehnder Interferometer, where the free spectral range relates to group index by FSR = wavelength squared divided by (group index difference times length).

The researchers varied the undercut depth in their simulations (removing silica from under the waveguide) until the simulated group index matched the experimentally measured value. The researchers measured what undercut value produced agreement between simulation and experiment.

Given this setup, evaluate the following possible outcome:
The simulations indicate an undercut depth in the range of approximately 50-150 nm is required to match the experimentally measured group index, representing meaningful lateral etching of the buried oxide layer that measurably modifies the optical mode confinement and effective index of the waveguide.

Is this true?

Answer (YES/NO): NO